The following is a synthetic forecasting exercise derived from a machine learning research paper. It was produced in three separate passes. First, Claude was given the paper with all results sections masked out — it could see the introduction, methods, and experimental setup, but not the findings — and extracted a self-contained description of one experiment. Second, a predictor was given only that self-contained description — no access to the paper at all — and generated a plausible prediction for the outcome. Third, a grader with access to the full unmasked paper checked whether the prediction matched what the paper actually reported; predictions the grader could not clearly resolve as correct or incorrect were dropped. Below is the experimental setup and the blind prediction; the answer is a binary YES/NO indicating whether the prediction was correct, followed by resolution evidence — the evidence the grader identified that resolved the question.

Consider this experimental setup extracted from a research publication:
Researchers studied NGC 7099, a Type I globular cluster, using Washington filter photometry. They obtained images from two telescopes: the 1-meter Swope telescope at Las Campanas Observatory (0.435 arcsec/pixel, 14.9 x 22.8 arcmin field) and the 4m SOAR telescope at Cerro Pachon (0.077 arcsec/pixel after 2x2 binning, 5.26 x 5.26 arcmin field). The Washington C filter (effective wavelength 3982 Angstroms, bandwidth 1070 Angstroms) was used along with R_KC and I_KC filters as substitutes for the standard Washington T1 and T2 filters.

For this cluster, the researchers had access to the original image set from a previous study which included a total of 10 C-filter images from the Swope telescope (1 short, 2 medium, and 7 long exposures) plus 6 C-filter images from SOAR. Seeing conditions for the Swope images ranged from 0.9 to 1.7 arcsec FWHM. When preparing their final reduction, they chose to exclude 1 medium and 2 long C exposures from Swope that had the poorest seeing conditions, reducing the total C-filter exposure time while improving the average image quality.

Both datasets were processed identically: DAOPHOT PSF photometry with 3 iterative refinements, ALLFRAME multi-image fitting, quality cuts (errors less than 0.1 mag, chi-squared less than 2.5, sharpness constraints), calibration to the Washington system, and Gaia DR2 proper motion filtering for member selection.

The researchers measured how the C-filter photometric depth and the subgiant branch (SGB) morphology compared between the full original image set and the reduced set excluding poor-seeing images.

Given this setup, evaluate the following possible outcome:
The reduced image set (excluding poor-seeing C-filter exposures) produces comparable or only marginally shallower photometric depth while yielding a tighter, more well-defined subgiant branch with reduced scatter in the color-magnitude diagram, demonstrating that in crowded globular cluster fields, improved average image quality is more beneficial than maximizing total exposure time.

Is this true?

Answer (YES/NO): NO